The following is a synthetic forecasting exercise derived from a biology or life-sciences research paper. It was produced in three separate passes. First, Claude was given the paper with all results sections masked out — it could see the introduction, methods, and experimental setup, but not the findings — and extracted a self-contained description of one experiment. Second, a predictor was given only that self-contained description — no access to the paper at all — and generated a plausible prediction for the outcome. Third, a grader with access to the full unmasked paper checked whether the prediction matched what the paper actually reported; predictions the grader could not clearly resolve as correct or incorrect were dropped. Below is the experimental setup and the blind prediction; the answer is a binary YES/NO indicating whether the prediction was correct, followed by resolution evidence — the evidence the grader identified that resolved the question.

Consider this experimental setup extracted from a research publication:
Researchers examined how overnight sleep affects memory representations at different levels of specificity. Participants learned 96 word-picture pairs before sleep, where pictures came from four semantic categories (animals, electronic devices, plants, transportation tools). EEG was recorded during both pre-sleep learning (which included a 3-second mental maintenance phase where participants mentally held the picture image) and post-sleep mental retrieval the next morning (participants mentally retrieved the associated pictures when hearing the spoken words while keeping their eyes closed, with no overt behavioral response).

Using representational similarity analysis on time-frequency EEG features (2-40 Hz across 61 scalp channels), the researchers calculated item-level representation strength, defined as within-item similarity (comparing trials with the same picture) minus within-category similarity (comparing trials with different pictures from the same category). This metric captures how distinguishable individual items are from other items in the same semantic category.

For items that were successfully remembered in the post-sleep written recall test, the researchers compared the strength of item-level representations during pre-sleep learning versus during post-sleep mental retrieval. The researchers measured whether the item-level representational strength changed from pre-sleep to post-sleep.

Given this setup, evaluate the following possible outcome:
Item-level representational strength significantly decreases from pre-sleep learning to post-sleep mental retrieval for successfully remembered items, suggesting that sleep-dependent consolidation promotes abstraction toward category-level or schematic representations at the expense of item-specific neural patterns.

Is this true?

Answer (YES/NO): YES